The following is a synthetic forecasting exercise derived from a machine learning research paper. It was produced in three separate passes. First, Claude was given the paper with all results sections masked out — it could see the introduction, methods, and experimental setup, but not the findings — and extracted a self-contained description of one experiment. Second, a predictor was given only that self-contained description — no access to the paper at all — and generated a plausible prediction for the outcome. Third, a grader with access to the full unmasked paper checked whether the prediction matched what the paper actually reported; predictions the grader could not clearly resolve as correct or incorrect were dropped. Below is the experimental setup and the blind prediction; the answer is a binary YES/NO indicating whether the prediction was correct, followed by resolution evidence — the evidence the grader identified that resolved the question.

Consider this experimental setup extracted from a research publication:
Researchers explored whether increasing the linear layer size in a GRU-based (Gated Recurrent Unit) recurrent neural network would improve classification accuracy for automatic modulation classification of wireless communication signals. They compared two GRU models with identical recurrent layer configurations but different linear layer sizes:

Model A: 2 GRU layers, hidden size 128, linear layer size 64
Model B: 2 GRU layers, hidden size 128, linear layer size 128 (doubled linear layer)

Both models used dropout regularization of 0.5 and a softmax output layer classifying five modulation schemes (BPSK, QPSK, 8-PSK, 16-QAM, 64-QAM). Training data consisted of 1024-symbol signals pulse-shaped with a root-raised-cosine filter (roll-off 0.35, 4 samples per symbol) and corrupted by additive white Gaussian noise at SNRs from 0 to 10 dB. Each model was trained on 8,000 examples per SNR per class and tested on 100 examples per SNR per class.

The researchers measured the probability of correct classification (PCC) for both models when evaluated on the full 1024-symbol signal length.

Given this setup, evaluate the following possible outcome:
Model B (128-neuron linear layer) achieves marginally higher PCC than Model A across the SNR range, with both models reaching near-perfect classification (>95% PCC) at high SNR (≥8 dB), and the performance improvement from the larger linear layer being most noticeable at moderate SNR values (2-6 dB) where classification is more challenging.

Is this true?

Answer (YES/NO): NO